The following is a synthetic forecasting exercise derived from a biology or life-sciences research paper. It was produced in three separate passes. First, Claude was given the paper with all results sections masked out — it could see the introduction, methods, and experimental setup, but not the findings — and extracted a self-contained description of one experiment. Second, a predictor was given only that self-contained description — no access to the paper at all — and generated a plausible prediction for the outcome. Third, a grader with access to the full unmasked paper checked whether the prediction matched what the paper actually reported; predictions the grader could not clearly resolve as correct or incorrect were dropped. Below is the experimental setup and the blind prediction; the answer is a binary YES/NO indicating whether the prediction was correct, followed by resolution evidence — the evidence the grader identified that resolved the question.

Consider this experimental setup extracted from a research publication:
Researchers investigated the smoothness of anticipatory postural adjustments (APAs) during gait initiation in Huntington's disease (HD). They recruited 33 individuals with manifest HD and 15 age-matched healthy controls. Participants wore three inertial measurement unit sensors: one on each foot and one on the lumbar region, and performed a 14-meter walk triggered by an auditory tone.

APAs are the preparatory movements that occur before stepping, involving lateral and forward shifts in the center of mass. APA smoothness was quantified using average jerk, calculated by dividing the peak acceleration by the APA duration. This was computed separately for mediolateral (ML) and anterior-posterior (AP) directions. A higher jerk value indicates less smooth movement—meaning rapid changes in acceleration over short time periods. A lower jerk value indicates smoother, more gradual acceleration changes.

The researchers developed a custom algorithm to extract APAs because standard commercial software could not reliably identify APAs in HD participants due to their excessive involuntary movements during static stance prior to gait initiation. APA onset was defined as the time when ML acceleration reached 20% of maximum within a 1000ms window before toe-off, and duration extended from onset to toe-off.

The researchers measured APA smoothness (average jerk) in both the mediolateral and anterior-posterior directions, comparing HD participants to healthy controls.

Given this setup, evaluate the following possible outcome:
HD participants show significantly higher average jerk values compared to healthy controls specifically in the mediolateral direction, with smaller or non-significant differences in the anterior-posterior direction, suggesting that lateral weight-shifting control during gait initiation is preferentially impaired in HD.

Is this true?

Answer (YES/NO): NO